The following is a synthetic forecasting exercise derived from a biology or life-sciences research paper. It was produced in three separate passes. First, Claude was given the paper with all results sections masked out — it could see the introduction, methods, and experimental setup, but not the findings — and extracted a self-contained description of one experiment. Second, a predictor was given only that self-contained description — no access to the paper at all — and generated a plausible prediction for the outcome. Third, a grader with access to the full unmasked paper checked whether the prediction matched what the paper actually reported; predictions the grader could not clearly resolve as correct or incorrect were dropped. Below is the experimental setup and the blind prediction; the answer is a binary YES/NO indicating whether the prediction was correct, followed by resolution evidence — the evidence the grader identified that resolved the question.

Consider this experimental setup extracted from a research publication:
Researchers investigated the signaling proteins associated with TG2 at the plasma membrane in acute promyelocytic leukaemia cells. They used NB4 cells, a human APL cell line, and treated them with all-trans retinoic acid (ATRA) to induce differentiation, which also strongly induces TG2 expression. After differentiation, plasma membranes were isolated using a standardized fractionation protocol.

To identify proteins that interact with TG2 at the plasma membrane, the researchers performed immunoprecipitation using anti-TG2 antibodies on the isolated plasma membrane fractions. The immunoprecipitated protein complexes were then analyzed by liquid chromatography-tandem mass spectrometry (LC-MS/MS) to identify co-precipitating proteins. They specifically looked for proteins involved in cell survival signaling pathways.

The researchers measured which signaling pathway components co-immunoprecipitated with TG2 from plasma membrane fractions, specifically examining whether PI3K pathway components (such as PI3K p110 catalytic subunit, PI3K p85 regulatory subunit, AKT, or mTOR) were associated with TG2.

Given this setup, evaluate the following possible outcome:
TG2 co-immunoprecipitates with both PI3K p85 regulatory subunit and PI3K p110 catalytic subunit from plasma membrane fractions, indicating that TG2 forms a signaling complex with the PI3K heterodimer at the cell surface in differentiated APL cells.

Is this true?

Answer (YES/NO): YES